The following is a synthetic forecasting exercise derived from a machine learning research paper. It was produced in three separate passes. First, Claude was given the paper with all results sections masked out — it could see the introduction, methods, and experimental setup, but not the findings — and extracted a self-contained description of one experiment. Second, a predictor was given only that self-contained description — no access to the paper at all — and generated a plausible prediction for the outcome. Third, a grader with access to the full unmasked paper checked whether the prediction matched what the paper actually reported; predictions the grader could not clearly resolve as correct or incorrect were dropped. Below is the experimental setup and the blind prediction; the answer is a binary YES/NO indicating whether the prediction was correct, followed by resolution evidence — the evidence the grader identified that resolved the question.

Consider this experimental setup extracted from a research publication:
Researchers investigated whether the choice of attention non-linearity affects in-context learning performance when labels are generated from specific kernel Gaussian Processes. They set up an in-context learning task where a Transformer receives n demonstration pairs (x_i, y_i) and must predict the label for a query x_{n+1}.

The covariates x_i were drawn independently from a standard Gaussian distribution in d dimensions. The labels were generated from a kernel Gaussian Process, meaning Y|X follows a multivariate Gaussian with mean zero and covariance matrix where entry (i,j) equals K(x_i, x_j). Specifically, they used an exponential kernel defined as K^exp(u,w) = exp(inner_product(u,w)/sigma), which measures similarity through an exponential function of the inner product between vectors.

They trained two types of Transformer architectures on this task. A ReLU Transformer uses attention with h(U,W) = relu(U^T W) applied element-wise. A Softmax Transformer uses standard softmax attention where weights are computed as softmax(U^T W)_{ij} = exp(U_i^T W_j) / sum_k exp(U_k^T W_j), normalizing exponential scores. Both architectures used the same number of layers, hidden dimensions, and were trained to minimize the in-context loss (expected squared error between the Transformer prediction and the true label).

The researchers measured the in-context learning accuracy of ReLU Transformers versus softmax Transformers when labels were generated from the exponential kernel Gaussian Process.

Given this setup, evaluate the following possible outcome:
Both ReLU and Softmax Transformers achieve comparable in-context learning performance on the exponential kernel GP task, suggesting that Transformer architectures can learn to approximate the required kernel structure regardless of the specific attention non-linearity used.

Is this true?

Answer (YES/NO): NO